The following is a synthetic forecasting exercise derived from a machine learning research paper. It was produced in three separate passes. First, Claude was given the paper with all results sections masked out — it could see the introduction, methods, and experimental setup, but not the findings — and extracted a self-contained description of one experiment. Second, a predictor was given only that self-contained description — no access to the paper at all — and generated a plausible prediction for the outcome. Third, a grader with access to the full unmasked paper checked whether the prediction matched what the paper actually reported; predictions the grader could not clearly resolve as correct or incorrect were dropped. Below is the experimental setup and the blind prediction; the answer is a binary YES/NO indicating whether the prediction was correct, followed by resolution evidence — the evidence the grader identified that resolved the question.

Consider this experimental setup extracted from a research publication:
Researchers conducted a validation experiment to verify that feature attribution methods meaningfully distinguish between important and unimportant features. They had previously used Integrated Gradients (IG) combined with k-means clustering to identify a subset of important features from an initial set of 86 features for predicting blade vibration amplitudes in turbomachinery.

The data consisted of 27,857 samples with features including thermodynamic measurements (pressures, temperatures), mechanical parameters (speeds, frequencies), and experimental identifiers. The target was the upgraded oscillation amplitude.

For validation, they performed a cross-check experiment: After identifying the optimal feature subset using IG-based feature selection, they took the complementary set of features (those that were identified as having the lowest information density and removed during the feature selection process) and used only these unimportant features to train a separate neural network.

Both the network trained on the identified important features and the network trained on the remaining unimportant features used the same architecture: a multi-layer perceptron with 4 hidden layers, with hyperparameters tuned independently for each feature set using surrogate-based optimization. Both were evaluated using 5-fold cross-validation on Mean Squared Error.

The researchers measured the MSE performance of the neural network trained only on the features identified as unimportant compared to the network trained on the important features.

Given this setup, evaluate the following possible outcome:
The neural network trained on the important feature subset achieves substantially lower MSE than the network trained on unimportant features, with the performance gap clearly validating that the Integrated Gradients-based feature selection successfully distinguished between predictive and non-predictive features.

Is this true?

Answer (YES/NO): YES